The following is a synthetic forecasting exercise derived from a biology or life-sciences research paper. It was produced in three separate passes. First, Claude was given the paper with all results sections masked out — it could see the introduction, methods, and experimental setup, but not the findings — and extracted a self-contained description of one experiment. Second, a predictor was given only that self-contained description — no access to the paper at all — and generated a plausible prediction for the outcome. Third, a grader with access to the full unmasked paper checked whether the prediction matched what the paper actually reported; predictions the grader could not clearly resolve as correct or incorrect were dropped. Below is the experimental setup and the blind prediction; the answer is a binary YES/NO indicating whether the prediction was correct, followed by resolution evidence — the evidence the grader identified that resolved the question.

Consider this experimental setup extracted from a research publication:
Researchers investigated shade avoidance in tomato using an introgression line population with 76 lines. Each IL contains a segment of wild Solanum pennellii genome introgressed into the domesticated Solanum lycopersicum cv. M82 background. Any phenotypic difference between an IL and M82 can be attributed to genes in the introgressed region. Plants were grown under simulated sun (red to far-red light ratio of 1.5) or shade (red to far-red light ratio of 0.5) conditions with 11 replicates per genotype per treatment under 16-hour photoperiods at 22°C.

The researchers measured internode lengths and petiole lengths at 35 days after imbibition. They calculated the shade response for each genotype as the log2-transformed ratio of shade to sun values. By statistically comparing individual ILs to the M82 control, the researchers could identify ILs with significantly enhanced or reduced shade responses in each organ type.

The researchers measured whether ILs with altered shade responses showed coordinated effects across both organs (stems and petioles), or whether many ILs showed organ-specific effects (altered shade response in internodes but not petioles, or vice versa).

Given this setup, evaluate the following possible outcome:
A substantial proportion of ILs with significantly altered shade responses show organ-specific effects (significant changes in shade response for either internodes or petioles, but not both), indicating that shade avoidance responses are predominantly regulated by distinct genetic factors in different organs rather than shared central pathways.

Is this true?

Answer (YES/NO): YES